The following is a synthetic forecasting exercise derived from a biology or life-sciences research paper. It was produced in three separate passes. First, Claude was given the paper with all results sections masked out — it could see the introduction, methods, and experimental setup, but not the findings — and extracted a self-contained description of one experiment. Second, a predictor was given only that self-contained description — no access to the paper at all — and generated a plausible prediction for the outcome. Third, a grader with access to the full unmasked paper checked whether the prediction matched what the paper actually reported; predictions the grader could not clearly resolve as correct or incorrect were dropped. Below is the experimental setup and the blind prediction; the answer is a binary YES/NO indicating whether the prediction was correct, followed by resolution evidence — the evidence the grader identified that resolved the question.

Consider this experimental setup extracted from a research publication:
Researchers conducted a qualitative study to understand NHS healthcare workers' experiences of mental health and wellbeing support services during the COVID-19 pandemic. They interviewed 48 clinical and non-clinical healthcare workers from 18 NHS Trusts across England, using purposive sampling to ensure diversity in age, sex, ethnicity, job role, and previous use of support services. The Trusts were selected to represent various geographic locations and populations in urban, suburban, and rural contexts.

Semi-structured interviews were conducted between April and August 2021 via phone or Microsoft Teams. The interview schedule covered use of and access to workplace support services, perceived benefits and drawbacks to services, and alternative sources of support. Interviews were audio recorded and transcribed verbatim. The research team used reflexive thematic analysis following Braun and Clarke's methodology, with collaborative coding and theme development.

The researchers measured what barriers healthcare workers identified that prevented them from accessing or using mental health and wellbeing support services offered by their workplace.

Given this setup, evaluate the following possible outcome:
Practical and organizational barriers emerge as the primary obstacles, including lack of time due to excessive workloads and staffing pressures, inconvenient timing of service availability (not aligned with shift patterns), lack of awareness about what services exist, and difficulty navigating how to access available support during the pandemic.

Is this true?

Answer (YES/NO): YES